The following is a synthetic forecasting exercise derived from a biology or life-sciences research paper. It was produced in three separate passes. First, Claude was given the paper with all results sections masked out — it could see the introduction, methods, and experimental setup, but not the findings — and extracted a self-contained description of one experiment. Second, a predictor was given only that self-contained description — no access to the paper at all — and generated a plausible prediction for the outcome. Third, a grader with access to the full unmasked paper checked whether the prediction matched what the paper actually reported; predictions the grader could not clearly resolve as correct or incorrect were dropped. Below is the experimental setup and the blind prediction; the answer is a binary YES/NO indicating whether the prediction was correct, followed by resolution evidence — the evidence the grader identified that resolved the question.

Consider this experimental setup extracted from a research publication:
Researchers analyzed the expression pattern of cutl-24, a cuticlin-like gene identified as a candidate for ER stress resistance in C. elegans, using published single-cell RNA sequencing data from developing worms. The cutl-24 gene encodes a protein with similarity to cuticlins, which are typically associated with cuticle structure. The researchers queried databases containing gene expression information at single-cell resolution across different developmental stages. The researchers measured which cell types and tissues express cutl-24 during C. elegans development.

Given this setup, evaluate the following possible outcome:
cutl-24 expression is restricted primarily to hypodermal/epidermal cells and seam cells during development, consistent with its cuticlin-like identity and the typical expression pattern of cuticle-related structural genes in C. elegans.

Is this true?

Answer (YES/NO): NO